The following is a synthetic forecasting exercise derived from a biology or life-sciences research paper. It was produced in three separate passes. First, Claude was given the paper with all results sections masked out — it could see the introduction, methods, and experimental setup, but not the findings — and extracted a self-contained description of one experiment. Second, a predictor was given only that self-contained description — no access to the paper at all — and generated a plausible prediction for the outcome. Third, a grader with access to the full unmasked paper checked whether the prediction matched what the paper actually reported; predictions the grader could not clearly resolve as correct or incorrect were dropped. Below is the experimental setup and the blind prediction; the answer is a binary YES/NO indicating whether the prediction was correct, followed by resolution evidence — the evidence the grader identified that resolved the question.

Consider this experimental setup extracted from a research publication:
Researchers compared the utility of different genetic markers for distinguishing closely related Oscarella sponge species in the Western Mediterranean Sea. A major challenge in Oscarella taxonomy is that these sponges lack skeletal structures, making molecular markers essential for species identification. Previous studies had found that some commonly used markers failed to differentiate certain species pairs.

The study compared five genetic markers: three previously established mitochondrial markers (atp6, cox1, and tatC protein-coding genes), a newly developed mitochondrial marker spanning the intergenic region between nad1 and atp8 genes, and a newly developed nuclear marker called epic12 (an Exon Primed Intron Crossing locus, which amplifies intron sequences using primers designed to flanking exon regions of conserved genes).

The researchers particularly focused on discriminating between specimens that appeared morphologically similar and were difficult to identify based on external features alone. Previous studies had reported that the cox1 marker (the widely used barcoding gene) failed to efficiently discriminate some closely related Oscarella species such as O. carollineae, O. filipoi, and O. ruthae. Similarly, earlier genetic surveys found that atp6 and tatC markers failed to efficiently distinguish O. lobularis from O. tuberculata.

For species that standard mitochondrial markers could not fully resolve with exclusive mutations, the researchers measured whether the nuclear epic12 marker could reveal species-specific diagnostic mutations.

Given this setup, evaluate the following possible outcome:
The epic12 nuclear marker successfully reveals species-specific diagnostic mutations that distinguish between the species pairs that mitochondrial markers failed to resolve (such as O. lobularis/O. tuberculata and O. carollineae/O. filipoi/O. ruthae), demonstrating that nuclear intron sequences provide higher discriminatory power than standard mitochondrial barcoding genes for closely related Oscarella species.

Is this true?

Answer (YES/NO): NO